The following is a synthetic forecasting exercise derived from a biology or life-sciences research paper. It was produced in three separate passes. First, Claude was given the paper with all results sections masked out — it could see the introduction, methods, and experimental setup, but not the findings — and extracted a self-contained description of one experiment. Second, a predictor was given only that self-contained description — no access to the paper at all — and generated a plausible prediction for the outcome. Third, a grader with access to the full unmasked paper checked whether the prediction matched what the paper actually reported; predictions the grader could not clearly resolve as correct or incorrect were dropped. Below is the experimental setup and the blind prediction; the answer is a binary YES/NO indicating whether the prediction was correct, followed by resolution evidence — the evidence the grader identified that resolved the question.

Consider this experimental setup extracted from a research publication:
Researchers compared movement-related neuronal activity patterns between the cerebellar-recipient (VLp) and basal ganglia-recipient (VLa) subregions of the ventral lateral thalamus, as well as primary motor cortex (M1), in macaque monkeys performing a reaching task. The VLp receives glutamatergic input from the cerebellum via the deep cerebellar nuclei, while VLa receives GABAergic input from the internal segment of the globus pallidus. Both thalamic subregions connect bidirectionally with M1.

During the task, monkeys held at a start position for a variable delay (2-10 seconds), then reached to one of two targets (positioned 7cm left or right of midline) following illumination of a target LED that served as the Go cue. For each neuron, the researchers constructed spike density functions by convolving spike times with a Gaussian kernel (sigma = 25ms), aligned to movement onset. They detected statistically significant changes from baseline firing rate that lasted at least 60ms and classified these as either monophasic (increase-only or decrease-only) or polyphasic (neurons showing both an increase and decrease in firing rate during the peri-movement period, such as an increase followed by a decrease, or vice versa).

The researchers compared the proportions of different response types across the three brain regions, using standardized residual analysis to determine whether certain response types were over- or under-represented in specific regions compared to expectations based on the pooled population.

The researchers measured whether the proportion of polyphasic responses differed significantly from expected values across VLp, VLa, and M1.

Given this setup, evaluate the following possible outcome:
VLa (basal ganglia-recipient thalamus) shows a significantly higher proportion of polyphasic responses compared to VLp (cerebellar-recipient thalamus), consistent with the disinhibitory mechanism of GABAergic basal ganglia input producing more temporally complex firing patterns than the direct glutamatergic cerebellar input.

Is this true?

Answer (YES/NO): NO